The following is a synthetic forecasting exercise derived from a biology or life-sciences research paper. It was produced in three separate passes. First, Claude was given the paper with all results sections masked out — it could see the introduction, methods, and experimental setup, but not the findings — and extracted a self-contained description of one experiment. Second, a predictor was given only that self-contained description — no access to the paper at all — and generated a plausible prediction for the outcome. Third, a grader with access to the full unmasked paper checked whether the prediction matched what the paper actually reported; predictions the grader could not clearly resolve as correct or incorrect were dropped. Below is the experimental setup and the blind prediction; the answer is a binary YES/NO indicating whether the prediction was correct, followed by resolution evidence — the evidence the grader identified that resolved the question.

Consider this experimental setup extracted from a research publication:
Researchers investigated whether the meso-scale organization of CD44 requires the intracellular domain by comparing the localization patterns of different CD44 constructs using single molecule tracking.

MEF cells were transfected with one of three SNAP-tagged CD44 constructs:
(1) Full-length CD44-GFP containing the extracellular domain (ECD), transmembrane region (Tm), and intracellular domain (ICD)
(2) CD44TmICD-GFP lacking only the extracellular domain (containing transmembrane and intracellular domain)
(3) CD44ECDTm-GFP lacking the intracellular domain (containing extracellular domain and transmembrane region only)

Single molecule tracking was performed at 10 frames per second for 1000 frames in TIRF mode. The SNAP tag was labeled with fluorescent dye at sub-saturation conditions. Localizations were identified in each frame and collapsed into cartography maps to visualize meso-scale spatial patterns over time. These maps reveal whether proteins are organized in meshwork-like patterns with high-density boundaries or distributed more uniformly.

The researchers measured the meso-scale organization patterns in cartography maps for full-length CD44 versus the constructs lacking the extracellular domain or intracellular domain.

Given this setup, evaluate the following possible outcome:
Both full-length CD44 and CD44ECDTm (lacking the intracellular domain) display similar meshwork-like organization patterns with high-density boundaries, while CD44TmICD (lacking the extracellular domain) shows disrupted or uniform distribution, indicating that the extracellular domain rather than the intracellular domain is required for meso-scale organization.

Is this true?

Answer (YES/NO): NO